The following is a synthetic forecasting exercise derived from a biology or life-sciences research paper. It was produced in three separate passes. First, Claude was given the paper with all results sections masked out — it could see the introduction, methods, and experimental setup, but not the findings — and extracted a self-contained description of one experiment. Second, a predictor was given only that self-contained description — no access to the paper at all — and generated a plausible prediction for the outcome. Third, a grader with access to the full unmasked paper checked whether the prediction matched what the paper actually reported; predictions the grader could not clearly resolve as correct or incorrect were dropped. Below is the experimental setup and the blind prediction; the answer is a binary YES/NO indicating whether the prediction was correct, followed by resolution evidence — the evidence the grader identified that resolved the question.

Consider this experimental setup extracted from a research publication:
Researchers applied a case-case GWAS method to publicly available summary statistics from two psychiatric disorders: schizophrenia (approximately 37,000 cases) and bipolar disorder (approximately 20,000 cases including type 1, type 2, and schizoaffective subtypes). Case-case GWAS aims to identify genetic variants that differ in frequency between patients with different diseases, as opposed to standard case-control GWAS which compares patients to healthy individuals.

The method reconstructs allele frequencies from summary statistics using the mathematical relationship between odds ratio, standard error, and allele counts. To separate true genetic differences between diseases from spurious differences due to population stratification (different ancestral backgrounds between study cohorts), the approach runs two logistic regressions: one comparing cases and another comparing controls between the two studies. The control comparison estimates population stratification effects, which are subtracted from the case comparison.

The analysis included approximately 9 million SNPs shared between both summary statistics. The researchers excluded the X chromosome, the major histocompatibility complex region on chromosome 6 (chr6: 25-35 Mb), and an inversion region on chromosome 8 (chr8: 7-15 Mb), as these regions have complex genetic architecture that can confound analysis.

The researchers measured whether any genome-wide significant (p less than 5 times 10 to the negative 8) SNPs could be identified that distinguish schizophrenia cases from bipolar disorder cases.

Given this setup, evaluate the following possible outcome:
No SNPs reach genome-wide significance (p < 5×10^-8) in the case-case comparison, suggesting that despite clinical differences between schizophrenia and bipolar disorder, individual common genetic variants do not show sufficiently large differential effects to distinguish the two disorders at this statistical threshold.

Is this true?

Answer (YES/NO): NO